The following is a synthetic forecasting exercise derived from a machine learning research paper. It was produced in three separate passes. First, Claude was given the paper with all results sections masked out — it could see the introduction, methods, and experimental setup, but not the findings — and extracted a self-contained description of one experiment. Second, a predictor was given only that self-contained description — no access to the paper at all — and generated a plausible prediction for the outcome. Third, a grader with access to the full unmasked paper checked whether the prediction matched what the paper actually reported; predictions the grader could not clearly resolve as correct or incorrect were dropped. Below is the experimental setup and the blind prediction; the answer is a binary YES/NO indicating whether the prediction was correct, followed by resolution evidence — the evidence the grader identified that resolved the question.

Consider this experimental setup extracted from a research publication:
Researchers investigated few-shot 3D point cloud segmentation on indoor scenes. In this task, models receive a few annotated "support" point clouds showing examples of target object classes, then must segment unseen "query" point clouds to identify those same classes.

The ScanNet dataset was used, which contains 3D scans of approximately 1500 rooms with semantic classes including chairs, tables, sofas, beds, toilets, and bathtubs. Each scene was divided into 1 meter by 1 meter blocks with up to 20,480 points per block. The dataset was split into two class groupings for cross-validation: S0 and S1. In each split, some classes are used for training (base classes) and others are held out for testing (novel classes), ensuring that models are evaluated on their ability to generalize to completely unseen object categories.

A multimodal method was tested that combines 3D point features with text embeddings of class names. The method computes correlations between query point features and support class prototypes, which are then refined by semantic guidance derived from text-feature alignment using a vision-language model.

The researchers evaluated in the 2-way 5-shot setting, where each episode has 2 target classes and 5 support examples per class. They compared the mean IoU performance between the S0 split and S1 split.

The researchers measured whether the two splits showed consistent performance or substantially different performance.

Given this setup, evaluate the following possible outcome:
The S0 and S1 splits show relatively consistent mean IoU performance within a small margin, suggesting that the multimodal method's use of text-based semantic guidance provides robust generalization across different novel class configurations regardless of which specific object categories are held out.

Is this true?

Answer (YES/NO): NO